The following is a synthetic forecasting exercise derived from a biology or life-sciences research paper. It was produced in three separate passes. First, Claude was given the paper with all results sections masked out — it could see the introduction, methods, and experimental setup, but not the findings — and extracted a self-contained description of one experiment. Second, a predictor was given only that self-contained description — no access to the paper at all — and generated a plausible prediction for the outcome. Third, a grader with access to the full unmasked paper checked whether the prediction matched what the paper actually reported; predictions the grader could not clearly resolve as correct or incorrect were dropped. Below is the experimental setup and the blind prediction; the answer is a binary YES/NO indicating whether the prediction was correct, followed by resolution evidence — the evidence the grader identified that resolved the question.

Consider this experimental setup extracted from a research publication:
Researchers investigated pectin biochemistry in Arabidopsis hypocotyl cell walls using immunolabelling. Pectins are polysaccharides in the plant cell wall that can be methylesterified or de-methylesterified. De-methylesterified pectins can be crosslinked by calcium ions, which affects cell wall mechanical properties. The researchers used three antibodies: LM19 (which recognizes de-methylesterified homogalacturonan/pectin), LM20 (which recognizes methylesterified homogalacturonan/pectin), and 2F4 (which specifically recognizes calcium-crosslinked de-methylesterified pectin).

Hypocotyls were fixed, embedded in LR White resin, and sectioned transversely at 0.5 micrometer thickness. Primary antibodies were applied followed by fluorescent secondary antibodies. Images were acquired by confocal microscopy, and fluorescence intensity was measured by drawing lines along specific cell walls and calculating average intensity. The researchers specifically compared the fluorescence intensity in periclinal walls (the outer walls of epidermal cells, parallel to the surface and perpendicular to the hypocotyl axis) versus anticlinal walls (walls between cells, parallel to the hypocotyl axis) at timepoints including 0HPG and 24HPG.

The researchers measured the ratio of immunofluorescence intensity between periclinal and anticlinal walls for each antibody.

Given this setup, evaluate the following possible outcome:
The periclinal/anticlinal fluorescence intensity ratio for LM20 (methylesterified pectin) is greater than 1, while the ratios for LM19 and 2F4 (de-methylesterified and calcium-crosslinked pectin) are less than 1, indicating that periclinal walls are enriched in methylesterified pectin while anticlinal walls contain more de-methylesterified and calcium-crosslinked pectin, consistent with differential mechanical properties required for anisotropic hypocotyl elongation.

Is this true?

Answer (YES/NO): NO